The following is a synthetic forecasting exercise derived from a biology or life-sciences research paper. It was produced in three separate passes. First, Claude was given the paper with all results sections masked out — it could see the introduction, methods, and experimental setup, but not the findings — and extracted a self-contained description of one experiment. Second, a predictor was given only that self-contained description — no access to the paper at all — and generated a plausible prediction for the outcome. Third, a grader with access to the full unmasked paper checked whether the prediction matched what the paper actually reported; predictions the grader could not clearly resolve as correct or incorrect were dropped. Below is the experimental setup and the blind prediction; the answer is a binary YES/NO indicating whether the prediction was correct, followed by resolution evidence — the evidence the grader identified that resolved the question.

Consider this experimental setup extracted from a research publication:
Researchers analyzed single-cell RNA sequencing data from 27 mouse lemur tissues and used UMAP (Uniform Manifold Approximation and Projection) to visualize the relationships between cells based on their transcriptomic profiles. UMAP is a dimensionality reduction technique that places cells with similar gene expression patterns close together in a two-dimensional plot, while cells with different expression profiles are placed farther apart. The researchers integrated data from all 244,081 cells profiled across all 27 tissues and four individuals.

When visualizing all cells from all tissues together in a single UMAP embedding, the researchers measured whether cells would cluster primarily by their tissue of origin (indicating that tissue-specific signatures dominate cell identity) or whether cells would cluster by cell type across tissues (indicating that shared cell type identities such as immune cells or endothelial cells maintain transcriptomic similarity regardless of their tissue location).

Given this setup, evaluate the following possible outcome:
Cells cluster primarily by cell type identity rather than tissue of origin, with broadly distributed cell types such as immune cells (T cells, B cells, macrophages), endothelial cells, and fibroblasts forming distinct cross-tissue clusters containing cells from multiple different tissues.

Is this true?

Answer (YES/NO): YES